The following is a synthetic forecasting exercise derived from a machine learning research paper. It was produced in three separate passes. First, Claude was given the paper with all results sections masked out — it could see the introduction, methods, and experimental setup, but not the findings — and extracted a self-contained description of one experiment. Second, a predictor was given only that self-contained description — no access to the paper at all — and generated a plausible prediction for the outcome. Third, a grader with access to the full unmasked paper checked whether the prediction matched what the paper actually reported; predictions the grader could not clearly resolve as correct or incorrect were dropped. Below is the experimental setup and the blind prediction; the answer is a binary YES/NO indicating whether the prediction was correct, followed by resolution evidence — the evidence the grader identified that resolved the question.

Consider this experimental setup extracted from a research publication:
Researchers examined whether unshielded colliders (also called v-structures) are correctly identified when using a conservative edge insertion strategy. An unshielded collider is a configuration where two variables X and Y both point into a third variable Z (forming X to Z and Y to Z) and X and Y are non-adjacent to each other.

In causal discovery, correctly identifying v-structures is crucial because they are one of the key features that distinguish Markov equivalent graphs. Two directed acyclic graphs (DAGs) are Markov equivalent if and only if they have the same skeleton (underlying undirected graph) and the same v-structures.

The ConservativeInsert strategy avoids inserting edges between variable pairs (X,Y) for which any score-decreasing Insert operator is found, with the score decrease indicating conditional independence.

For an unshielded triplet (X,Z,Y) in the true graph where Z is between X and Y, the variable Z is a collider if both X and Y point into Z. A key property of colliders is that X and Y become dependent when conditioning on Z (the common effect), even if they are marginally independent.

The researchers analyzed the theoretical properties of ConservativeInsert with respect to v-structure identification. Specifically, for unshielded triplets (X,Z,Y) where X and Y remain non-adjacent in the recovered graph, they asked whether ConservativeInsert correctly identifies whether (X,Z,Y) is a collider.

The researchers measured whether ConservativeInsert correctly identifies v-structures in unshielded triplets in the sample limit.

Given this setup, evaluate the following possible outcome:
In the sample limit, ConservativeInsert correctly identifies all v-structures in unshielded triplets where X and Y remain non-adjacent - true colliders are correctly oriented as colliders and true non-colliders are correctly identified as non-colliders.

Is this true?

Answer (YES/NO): YES